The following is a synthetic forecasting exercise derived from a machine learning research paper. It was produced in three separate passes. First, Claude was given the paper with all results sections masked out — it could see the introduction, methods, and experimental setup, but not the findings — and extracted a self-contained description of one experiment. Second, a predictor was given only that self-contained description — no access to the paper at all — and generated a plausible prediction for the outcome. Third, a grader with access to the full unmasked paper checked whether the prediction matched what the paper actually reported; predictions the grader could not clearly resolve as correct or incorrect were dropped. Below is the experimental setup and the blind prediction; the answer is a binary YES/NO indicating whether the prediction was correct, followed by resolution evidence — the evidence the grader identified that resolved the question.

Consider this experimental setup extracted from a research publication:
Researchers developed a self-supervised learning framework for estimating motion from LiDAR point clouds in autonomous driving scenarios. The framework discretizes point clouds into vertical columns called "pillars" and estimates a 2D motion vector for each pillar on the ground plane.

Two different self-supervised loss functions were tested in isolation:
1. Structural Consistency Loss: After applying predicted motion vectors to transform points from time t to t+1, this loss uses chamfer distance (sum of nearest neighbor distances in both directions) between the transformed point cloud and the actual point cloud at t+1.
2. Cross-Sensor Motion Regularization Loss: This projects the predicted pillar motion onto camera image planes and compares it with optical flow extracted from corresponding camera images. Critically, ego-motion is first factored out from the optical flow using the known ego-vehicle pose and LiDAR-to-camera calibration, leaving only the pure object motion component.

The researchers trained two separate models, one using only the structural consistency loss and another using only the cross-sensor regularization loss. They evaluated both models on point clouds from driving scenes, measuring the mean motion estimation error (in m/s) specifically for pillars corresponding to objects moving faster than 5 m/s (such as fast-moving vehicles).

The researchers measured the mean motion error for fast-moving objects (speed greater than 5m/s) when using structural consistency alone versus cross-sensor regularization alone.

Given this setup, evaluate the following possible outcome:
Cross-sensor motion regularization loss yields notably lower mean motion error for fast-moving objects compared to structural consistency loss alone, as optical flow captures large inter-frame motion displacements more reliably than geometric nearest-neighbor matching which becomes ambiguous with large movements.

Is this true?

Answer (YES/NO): NO